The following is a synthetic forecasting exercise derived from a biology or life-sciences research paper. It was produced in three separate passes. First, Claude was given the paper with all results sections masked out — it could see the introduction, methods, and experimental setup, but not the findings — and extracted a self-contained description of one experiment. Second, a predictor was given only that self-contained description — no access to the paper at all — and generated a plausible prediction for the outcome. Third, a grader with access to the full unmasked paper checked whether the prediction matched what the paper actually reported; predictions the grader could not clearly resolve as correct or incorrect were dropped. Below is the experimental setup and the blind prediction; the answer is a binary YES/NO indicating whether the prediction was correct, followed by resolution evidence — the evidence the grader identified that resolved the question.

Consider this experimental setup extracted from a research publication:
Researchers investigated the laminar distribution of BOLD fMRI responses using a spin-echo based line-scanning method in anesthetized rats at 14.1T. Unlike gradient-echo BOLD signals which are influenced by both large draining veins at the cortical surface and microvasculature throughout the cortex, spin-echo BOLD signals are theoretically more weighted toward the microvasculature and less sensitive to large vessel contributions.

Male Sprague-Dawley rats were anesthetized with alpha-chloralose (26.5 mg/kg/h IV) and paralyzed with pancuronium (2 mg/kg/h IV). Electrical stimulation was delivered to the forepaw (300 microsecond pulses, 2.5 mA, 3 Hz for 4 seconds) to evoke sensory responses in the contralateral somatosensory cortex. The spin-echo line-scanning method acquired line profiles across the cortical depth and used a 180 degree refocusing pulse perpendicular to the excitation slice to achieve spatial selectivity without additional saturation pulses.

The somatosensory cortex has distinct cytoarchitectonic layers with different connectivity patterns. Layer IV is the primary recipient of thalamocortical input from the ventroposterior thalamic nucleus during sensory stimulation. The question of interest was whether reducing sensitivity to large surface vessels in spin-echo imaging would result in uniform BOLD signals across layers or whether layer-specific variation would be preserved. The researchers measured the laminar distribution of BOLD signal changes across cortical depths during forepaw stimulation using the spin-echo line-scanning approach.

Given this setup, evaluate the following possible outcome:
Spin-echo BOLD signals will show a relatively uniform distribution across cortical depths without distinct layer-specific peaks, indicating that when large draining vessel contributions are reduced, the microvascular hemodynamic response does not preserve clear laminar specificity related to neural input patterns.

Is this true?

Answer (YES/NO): NO